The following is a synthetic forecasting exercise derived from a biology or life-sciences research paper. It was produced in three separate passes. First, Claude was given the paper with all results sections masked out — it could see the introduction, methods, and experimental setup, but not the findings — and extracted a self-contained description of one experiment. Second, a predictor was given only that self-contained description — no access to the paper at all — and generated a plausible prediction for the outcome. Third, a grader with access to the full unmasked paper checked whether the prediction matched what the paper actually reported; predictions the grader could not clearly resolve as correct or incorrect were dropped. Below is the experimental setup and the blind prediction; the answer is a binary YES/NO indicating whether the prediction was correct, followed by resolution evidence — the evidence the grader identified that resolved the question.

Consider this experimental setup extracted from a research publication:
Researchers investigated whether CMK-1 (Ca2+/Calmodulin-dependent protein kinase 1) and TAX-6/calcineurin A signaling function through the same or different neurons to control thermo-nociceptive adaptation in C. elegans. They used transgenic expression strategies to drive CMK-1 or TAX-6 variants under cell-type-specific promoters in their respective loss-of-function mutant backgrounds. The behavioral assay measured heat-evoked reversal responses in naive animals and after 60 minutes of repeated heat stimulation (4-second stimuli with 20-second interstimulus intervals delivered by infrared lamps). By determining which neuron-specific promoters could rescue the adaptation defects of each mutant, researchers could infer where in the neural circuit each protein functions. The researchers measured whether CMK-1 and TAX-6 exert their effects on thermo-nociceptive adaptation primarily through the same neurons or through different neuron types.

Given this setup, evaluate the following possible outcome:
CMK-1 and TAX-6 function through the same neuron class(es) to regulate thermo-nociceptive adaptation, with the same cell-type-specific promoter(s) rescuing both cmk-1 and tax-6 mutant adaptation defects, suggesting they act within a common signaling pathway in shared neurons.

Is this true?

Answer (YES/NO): NO